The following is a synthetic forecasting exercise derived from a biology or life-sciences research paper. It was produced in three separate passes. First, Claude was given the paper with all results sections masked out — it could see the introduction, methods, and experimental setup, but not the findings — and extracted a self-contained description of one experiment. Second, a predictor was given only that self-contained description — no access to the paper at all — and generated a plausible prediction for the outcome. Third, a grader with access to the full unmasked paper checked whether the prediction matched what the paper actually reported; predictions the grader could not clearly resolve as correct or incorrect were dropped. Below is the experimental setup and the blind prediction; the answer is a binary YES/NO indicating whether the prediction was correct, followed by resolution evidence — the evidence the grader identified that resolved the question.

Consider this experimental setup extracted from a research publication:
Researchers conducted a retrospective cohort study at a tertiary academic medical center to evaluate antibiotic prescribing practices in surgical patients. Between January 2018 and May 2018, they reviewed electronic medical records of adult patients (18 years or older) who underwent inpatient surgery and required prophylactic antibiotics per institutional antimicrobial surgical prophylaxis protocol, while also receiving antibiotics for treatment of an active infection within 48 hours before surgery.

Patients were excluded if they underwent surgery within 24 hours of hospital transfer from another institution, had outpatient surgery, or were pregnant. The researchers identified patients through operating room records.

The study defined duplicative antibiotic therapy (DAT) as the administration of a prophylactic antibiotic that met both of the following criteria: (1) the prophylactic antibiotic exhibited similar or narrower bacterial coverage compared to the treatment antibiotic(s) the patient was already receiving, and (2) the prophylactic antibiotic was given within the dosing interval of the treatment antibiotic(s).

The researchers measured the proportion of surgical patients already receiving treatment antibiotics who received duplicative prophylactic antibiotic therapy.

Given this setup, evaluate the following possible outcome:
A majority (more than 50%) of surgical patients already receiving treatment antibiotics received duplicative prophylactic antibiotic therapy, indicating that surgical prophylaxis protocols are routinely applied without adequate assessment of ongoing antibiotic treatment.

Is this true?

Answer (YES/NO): NO